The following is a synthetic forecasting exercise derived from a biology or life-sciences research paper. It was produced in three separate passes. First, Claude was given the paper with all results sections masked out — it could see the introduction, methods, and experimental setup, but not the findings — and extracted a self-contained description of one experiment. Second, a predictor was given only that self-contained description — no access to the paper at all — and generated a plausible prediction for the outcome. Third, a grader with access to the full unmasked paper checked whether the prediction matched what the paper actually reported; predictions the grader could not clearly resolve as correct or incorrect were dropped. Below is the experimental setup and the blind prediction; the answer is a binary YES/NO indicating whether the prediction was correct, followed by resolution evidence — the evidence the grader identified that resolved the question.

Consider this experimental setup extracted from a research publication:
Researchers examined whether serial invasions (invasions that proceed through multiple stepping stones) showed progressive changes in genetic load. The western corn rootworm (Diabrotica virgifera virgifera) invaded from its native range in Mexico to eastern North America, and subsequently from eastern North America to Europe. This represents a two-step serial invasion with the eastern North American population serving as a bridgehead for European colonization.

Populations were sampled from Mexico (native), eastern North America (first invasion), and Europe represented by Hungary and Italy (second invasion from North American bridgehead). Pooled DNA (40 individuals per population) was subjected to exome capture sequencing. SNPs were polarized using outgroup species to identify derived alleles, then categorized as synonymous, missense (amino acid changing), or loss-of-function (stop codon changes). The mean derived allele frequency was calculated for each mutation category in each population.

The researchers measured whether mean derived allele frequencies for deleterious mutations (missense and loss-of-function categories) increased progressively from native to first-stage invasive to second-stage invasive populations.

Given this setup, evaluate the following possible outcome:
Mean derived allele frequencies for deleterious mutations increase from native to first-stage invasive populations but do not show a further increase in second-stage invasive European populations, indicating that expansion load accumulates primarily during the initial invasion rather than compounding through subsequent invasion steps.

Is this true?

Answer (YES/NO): NO